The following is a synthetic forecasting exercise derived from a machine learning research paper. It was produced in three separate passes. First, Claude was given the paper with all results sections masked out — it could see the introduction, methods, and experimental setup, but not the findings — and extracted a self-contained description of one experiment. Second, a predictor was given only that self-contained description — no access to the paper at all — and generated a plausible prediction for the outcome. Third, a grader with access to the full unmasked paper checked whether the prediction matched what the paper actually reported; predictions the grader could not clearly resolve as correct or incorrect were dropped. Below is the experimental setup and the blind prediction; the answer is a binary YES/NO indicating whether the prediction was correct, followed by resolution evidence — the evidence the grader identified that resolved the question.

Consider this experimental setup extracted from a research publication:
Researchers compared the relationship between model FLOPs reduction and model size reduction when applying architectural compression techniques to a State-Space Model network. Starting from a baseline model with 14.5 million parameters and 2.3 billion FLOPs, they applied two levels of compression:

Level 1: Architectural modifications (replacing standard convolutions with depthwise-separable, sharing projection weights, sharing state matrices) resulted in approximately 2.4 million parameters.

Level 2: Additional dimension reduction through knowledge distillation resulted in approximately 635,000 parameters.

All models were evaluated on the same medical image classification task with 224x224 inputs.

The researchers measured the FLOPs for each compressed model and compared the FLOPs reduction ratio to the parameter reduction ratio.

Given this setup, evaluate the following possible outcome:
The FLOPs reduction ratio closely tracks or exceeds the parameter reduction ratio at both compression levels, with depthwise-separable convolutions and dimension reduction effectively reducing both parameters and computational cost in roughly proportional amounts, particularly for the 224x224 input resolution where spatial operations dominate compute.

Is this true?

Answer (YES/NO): NO